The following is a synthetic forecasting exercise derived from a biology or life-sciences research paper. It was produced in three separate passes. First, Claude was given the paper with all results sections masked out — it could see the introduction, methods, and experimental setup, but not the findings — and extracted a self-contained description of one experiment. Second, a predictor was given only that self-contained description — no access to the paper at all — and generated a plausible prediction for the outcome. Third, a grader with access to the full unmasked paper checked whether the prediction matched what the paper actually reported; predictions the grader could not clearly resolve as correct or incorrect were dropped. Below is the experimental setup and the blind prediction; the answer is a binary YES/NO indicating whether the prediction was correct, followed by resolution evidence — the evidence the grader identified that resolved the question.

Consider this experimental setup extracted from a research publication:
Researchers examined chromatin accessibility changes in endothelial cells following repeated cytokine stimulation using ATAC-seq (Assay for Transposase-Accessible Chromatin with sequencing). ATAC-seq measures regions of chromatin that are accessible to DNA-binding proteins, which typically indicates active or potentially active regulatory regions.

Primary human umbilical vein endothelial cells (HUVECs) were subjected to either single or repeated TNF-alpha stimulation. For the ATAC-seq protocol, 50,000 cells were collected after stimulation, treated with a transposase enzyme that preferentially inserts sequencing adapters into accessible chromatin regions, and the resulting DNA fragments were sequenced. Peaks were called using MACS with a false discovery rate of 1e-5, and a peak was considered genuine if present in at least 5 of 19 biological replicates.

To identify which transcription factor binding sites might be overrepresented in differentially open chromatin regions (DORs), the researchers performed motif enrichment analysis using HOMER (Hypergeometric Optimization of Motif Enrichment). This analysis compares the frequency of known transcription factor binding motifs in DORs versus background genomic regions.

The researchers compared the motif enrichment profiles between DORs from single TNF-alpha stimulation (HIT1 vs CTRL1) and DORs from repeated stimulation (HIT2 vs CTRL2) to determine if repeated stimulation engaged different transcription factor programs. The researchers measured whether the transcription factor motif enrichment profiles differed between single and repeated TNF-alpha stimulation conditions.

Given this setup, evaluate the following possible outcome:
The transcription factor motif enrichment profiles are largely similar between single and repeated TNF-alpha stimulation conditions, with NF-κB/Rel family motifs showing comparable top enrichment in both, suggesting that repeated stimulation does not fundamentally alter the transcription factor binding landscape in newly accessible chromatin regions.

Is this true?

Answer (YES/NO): NO